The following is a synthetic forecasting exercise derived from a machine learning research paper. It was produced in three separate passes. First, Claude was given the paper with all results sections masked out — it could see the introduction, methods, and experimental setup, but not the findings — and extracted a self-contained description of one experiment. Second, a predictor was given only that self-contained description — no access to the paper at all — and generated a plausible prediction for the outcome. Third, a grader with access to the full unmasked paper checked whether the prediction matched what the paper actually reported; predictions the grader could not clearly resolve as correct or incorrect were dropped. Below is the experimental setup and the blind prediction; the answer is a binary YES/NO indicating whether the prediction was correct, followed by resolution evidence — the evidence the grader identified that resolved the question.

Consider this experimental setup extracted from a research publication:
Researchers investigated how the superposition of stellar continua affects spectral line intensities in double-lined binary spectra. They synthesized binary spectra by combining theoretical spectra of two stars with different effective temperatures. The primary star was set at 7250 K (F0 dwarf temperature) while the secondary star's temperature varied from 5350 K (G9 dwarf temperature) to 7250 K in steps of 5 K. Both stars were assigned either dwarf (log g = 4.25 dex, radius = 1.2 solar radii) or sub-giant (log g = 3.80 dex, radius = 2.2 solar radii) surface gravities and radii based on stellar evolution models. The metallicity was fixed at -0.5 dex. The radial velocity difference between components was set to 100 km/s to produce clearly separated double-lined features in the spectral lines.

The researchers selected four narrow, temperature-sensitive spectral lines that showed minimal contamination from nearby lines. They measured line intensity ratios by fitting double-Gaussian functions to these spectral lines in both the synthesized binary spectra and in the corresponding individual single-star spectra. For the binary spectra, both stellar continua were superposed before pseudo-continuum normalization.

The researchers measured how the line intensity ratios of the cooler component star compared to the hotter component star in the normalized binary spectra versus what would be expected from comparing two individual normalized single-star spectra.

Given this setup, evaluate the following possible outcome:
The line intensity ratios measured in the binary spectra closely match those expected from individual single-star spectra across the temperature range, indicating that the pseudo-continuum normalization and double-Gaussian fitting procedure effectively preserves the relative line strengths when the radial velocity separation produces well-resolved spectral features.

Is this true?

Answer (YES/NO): NO